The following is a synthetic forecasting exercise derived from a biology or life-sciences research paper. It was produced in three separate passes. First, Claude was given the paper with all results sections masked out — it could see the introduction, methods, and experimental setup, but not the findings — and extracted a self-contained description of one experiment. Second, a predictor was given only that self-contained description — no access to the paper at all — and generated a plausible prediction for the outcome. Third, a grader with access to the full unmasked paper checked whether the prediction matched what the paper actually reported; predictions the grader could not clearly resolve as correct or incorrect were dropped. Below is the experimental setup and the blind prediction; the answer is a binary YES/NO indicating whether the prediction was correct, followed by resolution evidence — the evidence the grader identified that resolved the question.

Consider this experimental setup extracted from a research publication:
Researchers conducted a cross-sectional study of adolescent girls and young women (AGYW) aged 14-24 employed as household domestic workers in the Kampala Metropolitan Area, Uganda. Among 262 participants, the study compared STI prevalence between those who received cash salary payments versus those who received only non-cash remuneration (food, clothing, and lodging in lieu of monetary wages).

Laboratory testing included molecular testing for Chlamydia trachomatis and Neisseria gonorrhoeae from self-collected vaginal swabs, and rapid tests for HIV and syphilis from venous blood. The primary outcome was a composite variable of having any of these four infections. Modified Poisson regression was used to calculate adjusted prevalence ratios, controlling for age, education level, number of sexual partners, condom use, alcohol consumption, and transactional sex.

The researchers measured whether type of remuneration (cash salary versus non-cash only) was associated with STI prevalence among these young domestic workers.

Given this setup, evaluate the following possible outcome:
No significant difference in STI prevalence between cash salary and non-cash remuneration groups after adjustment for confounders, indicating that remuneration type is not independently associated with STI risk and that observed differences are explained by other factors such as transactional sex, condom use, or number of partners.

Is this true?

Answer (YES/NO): NO